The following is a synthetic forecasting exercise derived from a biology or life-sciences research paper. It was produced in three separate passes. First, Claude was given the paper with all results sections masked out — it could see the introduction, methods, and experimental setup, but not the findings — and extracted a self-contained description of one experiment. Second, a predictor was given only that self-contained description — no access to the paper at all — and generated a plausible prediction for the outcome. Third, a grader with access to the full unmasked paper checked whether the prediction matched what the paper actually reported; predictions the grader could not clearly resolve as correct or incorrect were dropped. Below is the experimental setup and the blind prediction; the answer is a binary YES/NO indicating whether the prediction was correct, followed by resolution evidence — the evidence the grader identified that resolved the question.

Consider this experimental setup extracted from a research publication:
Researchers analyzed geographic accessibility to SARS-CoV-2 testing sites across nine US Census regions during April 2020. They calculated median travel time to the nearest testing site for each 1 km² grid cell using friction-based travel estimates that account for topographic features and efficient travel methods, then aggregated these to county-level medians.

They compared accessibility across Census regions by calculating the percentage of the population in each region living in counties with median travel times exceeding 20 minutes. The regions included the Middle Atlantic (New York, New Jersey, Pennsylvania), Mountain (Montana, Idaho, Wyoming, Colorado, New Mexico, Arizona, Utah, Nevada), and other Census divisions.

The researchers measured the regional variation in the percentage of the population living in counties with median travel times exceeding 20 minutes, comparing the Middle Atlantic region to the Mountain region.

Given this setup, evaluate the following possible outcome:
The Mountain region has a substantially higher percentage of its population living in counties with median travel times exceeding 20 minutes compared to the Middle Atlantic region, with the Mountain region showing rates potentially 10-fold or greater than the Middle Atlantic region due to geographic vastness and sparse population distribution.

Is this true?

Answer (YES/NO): YES